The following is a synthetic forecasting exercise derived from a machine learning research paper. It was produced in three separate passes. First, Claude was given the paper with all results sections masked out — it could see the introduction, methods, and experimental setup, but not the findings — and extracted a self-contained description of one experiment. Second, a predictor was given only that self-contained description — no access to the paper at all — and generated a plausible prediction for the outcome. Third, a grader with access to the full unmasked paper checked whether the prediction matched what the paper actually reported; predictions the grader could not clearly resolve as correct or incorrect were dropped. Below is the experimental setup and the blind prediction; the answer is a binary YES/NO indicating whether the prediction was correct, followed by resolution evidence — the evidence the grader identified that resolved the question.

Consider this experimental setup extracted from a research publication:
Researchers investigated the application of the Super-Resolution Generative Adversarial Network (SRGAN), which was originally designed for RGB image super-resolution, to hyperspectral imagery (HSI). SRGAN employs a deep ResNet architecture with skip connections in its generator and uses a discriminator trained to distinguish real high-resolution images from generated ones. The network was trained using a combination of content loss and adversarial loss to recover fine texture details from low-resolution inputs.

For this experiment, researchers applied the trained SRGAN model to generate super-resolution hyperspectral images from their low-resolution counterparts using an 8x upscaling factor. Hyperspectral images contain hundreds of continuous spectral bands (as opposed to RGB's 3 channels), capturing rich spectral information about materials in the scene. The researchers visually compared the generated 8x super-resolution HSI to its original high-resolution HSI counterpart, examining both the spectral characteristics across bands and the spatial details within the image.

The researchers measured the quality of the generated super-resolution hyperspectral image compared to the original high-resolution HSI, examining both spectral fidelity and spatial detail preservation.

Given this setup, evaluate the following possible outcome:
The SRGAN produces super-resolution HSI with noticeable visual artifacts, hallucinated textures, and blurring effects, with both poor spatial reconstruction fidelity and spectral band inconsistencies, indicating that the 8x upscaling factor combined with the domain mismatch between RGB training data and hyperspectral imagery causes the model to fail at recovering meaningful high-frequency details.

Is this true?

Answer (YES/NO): NO